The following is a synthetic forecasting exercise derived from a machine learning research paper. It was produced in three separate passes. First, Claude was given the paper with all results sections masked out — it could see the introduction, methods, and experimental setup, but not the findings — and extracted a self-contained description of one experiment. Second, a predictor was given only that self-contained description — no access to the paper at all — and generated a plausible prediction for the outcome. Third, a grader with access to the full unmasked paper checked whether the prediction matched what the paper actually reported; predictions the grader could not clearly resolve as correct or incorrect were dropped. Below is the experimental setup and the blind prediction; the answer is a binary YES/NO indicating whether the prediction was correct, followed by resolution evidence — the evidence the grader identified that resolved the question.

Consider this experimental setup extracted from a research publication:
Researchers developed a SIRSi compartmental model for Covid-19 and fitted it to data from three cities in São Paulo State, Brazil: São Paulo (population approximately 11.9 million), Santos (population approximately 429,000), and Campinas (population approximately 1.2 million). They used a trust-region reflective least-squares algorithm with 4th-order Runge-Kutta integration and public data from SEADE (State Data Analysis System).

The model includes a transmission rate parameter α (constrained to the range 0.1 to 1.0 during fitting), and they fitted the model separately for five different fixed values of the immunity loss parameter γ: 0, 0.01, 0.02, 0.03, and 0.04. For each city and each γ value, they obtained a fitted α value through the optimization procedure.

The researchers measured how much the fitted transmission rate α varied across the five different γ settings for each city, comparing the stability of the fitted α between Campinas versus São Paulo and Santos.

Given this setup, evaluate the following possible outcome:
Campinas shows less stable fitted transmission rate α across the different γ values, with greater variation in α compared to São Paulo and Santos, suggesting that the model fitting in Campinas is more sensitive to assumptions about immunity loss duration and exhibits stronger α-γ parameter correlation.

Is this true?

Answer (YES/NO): NO